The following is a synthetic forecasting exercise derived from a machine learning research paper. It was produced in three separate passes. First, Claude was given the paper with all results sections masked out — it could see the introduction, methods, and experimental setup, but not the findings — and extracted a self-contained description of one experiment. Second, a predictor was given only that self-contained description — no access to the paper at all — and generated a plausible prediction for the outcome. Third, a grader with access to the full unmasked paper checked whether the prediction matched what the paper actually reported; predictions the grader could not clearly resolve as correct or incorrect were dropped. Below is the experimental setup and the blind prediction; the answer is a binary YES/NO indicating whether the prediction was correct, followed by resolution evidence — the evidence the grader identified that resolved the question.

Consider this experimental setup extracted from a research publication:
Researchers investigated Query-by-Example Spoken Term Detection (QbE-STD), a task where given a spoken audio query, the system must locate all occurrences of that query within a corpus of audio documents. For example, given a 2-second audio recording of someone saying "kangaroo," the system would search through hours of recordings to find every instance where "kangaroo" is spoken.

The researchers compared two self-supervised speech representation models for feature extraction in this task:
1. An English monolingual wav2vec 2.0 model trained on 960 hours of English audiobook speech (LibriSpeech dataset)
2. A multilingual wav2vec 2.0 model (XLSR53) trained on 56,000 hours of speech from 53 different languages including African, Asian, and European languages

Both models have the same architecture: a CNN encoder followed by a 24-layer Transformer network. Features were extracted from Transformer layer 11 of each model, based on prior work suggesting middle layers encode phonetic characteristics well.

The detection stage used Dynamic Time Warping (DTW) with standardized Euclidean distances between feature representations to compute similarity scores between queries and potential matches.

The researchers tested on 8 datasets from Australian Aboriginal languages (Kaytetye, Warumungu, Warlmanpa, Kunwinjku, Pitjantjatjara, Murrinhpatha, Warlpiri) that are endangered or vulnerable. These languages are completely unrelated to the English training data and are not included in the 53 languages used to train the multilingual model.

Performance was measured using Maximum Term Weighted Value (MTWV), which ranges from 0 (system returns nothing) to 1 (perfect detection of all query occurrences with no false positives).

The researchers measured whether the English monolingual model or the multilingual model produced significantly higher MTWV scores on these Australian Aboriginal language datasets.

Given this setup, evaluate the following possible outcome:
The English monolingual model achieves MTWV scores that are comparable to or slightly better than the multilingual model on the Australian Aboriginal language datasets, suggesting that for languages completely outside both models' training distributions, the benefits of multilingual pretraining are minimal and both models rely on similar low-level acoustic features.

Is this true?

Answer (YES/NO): NO